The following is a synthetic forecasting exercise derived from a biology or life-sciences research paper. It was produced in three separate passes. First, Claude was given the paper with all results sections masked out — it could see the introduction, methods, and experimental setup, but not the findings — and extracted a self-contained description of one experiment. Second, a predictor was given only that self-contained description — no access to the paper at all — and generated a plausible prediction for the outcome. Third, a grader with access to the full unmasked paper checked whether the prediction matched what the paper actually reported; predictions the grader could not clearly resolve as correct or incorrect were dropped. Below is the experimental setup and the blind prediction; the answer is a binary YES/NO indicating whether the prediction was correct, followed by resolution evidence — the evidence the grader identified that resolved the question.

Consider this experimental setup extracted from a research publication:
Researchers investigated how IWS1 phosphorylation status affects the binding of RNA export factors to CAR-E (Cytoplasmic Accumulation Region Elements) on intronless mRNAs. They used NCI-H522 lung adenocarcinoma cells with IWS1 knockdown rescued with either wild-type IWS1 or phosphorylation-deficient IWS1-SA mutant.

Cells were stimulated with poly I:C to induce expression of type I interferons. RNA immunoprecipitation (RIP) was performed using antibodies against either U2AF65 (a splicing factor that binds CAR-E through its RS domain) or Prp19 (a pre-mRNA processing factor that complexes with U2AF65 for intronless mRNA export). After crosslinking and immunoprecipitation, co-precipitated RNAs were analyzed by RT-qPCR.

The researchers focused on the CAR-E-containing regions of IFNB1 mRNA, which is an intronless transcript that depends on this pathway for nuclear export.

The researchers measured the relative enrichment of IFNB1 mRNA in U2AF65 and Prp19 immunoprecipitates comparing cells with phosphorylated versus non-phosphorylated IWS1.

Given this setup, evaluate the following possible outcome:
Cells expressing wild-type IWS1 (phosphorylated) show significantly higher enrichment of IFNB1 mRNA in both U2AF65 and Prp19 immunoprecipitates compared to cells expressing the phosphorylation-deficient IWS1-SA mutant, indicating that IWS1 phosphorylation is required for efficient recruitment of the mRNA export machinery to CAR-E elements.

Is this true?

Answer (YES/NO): NO